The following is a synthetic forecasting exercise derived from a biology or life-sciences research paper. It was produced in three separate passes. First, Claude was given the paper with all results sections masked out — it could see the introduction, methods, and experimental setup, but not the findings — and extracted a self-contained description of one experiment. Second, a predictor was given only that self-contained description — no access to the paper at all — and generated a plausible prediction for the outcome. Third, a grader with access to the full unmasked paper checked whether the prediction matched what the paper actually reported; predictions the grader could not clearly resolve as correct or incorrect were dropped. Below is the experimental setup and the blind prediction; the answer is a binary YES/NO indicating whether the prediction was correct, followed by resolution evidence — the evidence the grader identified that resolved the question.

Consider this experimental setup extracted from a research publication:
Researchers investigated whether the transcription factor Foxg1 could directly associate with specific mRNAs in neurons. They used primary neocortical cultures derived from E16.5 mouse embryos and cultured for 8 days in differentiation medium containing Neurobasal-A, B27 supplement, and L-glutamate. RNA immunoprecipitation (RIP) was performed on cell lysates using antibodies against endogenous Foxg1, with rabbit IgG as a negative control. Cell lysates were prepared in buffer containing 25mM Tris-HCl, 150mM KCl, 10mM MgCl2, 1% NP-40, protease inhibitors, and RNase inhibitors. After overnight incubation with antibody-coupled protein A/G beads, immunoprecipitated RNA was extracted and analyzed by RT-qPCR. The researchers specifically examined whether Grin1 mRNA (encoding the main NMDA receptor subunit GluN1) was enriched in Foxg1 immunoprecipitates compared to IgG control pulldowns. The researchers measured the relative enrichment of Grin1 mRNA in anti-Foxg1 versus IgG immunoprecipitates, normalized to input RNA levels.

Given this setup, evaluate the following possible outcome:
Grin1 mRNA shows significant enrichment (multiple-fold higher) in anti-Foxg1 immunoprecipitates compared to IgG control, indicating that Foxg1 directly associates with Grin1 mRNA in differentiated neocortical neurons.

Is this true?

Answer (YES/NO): YES